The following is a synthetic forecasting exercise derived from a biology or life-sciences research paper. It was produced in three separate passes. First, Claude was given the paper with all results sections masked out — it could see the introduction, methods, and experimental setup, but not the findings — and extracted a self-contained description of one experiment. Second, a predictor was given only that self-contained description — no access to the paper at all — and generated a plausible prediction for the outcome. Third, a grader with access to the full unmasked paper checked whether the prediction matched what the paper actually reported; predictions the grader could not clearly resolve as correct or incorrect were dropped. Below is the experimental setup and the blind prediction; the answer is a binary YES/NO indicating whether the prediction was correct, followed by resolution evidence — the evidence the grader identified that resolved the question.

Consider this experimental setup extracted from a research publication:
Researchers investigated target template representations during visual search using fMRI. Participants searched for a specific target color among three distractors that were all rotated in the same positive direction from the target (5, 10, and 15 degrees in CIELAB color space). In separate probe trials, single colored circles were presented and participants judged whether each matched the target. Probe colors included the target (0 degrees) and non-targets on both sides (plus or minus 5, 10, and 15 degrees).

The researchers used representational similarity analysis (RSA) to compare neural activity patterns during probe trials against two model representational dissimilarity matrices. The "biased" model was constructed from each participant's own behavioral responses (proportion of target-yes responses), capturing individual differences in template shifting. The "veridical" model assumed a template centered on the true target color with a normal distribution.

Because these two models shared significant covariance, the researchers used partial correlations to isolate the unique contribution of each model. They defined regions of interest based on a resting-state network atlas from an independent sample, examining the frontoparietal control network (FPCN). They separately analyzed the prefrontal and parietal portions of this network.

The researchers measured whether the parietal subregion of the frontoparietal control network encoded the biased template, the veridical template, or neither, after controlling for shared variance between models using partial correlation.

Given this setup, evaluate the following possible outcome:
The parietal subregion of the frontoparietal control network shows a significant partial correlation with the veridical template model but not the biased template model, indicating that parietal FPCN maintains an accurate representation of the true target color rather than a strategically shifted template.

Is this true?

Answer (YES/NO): NO